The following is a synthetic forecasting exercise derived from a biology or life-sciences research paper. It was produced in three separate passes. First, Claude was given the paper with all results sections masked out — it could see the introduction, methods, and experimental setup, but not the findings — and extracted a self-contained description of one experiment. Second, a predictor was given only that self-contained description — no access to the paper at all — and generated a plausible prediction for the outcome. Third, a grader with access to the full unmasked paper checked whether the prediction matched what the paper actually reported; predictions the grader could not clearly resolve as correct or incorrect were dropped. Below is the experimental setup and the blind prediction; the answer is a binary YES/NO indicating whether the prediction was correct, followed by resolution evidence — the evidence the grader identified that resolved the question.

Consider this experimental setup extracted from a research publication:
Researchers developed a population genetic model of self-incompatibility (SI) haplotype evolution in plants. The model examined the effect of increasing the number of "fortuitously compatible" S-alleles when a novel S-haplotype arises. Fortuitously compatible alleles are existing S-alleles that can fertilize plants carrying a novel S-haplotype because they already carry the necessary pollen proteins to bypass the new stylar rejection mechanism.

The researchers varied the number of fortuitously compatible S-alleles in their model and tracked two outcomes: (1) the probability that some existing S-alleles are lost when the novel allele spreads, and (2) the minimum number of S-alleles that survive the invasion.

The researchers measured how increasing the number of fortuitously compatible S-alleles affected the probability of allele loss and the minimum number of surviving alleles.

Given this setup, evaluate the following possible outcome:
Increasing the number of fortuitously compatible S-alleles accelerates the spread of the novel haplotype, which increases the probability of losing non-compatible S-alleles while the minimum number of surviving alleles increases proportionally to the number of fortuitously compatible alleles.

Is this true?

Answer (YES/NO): NO